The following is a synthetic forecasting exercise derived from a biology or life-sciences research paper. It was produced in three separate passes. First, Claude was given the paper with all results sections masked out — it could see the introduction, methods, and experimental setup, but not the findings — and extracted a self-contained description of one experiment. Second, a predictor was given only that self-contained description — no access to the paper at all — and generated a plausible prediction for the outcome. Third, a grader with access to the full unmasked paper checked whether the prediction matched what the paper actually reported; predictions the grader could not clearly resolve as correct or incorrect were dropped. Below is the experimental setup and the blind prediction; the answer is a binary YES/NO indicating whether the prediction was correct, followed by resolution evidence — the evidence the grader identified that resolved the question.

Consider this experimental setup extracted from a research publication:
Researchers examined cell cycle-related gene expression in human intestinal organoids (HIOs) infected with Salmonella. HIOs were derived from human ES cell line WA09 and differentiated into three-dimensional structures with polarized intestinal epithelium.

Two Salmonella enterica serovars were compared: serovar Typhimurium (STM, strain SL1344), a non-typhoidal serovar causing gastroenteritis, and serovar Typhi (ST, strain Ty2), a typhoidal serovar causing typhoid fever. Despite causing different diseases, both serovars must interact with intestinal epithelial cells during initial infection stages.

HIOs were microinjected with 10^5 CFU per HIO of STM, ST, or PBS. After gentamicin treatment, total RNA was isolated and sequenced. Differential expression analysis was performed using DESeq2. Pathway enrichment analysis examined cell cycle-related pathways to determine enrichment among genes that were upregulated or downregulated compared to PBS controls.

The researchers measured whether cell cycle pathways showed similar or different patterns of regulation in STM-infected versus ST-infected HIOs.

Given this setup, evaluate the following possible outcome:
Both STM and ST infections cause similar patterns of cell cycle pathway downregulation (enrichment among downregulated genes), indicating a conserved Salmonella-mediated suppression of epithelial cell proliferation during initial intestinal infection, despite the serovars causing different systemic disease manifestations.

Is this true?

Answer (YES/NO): YES